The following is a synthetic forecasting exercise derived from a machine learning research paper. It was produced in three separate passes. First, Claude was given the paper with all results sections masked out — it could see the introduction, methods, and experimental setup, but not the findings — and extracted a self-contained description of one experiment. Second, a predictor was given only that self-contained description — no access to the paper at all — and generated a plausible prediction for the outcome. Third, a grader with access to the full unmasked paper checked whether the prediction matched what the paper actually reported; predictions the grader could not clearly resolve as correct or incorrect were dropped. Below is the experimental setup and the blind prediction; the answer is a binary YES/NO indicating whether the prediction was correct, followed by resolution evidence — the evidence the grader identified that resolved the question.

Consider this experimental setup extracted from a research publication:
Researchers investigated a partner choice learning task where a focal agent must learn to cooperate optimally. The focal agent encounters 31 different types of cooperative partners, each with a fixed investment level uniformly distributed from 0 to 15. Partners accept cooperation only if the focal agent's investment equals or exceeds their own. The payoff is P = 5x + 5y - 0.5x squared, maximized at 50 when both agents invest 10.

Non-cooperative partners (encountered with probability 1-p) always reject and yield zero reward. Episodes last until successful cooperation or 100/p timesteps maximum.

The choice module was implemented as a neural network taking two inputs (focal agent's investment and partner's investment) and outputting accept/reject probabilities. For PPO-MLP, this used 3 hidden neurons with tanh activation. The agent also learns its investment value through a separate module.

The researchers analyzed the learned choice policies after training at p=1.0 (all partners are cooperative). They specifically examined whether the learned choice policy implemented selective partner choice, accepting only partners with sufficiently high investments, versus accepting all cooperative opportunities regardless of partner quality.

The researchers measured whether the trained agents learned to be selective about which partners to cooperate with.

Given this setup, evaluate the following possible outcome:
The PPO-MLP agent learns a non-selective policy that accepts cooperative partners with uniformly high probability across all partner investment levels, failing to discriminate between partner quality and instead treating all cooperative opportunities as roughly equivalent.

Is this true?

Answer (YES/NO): NO